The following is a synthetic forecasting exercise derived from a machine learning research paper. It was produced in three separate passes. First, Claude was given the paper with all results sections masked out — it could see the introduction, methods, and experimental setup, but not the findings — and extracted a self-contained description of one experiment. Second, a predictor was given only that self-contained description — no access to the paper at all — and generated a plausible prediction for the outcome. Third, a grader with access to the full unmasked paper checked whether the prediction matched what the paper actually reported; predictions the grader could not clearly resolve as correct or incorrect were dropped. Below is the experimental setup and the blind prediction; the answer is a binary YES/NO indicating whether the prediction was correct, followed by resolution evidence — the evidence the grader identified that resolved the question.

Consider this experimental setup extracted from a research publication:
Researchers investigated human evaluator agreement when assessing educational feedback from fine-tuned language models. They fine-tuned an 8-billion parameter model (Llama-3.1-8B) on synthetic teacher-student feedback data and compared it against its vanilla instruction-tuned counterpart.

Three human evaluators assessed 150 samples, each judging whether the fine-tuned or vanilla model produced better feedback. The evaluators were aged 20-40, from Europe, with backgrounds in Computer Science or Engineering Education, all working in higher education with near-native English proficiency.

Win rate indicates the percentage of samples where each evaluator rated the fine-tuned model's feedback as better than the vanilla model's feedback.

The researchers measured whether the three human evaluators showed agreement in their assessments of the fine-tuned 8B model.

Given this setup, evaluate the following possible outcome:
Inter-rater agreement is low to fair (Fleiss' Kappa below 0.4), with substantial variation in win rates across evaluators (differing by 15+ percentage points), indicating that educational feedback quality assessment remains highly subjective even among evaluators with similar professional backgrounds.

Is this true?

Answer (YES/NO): NO